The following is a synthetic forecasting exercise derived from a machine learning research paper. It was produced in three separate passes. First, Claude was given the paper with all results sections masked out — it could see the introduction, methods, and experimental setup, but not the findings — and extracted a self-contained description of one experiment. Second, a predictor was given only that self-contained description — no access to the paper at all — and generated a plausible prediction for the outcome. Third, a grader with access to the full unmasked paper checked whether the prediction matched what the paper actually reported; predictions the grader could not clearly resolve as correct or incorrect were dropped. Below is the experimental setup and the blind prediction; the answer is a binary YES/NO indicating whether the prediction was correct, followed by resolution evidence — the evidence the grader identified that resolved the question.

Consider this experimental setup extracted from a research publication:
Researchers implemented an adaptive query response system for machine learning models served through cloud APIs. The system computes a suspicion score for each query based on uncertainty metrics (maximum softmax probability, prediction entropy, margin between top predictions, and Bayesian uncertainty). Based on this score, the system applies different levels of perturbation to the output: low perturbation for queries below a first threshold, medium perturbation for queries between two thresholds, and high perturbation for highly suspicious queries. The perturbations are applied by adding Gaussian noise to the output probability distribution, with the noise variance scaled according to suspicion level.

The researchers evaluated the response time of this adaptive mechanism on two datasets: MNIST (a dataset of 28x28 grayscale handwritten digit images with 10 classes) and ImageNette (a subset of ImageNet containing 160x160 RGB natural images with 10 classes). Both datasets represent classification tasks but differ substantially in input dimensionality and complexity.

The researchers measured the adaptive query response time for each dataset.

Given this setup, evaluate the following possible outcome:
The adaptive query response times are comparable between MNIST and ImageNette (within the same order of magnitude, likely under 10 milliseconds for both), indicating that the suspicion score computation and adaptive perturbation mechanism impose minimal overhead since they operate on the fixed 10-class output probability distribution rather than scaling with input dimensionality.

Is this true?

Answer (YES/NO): NO